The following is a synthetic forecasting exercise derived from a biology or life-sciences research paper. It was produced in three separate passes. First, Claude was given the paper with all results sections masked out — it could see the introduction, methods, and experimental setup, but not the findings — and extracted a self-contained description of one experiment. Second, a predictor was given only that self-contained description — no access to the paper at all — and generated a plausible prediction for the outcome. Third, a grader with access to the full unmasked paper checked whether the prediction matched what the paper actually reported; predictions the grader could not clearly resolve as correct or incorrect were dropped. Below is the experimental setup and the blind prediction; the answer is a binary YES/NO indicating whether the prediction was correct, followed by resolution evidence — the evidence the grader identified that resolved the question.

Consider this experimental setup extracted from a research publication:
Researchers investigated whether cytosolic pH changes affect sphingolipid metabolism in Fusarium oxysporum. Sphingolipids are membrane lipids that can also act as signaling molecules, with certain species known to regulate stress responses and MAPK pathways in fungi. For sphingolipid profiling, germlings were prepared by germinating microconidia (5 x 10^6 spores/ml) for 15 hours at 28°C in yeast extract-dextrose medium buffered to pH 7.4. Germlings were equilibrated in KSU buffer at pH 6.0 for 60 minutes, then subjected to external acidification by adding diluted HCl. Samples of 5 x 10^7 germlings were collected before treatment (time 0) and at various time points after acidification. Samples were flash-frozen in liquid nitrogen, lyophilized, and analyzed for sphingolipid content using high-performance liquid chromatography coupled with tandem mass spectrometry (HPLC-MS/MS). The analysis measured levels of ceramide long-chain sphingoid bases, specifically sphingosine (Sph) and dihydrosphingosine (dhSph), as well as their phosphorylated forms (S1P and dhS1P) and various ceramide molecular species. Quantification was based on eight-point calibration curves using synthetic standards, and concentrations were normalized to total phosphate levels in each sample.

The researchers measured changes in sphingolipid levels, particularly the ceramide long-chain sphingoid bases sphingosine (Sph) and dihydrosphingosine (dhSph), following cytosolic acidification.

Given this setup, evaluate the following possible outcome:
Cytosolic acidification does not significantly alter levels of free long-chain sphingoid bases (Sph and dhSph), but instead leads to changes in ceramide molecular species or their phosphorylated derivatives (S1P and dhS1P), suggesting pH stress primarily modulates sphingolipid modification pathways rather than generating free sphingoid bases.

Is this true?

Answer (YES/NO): NO